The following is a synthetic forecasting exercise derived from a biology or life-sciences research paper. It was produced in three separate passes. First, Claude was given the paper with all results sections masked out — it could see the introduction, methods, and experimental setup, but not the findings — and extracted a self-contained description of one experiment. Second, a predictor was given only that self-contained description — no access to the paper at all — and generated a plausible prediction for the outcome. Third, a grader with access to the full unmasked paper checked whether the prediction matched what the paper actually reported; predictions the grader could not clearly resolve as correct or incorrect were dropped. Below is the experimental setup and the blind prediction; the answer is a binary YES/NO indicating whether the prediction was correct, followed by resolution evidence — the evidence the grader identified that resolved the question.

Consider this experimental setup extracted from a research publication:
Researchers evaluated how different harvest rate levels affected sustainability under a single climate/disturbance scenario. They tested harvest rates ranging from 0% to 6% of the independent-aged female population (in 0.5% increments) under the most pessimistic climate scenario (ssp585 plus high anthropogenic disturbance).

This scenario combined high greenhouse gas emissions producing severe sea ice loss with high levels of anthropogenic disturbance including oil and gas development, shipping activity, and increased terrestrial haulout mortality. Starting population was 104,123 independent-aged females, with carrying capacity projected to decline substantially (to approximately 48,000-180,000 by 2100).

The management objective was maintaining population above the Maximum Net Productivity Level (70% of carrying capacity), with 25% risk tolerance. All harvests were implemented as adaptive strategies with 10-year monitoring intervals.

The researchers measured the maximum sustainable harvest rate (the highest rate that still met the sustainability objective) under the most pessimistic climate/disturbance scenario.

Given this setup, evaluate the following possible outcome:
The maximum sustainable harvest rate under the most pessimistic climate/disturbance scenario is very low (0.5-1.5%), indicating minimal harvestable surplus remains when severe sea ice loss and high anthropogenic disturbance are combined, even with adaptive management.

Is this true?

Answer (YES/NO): NO